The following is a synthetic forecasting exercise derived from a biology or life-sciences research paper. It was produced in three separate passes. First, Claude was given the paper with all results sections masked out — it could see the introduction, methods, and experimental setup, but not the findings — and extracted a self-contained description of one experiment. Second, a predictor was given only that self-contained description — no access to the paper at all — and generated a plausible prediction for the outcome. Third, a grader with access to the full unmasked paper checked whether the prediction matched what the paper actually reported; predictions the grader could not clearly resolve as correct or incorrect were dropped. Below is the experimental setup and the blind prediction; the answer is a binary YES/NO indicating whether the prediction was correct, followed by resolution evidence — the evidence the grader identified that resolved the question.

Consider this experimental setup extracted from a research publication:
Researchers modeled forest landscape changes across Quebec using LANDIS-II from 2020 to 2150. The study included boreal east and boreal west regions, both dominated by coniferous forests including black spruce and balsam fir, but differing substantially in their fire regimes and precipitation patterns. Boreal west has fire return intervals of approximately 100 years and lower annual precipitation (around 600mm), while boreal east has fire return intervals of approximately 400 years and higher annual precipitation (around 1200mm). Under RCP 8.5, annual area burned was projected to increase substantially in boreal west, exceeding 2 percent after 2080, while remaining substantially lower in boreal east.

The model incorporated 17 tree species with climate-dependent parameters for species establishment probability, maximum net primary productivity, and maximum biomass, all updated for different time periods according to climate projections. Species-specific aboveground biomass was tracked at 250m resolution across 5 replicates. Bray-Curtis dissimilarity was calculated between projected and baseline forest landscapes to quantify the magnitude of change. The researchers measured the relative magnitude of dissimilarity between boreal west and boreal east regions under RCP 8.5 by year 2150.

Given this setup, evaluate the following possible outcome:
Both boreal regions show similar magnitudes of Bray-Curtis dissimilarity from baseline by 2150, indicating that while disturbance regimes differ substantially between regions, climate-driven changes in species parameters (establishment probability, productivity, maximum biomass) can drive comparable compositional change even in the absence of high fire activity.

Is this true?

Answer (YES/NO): NO